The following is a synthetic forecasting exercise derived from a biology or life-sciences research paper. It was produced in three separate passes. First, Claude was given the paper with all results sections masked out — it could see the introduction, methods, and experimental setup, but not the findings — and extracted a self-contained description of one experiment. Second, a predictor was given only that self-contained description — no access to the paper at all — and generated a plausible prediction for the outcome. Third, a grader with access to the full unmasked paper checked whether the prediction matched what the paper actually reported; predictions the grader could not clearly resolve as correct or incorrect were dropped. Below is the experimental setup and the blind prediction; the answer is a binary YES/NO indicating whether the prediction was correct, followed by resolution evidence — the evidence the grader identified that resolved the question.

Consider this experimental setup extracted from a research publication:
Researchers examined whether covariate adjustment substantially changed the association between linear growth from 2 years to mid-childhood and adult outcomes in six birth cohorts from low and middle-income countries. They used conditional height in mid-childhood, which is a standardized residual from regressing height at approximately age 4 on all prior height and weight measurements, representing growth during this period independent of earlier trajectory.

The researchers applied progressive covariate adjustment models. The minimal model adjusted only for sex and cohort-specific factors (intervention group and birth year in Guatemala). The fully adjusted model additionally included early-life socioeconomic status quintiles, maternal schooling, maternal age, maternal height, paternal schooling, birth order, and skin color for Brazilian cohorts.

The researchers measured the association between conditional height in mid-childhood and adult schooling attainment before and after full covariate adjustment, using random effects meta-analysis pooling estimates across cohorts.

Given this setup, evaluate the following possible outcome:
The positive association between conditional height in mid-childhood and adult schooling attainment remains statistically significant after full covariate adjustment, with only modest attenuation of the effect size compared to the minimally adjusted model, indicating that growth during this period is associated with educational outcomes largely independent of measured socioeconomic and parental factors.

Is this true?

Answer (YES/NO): NO